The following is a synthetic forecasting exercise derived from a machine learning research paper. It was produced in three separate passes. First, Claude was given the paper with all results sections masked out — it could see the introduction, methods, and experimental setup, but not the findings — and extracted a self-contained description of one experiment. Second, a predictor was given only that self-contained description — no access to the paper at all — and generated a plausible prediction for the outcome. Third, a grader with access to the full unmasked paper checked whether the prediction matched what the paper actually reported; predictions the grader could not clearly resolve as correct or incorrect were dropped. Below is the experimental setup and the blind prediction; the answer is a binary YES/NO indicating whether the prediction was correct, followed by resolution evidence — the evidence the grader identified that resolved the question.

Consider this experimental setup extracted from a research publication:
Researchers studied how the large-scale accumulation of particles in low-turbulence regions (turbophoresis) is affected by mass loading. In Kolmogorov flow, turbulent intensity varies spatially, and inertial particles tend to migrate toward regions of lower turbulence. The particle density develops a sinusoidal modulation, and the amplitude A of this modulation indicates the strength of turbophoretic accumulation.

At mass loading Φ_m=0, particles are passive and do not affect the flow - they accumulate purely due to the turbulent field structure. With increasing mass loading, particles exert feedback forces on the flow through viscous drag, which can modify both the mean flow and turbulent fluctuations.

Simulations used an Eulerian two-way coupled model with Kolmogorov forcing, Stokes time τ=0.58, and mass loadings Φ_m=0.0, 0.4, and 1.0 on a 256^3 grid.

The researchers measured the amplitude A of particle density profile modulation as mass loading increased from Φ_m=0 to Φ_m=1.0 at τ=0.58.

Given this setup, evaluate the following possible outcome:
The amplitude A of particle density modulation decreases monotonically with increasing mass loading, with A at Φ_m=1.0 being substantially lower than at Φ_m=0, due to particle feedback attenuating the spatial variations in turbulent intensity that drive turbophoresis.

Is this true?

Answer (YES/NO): YES